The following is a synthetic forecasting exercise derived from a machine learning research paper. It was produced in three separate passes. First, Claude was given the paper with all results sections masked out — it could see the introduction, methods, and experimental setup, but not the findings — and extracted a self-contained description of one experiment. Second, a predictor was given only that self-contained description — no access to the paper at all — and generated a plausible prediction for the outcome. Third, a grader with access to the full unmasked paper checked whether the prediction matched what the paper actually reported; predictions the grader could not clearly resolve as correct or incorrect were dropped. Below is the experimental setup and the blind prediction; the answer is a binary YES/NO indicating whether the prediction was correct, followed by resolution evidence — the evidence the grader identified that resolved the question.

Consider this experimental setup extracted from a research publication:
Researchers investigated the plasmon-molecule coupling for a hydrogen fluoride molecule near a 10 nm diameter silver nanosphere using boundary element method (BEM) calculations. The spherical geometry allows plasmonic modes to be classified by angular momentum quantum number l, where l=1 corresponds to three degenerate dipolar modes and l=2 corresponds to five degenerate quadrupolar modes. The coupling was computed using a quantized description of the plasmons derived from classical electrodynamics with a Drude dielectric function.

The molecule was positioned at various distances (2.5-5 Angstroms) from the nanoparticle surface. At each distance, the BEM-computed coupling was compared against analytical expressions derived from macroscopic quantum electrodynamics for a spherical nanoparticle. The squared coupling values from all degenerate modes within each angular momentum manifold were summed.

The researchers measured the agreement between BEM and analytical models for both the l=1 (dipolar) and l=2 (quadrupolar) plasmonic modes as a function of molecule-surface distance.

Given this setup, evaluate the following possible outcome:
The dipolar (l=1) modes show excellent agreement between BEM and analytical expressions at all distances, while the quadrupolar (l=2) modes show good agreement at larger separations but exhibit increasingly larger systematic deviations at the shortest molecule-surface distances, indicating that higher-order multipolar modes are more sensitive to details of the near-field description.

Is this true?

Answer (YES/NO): NO